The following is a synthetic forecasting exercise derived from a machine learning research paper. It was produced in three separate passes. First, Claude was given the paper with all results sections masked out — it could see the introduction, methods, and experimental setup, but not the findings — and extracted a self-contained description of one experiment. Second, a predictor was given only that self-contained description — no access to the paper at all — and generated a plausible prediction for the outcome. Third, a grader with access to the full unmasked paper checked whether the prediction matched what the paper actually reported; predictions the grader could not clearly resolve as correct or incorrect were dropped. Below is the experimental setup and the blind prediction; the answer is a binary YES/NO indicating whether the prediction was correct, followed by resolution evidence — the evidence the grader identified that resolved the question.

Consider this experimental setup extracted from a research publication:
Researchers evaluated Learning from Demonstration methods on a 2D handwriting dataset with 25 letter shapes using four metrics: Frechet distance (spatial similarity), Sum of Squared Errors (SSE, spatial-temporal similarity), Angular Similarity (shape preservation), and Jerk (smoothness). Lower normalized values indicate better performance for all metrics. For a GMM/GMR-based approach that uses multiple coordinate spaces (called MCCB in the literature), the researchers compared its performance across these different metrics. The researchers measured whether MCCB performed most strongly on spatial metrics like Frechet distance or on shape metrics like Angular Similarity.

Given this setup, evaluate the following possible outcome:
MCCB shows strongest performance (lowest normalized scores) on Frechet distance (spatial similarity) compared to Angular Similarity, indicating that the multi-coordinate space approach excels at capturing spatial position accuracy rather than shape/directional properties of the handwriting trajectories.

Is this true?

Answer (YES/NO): NO